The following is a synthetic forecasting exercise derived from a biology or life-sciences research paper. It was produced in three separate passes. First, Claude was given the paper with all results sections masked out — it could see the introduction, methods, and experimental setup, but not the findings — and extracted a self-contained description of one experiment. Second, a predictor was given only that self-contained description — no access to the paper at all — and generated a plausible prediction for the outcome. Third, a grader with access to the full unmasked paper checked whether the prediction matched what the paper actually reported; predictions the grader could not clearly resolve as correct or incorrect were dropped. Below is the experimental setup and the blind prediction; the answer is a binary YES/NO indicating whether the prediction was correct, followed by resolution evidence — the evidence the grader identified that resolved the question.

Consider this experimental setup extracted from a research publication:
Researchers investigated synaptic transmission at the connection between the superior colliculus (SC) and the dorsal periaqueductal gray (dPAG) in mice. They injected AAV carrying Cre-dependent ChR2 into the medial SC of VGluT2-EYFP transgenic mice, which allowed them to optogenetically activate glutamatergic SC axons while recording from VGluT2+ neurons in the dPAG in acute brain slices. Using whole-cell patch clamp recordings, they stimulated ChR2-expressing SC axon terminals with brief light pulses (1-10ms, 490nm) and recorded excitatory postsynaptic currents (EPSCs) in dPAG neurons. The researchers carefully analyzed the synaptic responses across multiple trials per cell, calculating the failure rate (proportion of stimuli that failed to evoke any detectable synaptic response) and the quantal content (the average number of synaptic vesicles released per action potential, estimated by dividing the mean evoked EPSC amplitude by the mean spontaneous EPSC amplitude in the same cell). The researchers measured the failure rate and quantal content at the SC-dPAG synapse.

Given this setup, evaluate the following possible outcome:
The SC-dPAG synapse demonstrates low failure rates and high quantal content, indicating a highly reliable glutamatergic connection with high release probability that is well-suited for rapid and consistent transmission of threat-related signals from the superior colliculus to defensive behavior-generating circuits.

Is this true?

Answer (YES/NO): NO